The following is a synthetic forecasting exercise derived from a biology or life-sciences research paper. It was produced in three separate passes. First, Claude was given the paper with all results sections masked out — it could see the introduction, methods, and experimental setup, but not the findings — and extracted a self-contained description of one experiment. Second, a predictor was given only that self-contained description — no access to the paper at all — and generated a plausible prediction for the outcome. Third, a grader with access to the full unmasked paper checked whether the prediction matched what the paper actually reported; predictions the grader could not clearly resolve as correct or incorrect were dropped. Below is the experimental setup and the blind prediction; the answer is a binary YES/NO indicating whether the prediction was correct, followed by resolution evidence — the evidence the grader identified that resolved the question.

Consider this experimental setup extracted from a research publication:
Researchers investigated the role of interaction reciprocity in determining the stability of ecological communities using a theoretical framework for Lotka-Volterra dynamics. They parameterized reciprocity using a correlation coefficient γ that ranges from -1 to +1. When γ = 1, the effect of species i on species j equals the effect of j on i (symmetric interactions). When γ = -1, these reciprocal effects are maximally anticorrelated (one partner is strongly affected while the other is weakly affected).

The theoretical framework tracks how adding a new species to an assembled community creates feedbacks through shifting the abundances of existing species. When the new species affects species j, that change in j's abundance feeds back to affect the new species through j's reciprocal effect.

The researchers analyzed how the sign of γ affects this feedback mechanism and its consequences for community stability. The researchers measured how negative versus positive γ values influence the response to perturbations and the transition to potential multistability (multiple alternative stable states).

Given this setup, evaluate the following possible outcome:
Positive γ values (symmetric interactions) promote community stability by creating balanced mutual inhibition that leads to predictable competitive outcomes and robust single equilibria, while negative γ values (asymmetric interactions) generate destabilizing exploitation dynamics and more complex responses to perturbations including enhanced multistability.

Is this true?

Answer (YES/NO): NO